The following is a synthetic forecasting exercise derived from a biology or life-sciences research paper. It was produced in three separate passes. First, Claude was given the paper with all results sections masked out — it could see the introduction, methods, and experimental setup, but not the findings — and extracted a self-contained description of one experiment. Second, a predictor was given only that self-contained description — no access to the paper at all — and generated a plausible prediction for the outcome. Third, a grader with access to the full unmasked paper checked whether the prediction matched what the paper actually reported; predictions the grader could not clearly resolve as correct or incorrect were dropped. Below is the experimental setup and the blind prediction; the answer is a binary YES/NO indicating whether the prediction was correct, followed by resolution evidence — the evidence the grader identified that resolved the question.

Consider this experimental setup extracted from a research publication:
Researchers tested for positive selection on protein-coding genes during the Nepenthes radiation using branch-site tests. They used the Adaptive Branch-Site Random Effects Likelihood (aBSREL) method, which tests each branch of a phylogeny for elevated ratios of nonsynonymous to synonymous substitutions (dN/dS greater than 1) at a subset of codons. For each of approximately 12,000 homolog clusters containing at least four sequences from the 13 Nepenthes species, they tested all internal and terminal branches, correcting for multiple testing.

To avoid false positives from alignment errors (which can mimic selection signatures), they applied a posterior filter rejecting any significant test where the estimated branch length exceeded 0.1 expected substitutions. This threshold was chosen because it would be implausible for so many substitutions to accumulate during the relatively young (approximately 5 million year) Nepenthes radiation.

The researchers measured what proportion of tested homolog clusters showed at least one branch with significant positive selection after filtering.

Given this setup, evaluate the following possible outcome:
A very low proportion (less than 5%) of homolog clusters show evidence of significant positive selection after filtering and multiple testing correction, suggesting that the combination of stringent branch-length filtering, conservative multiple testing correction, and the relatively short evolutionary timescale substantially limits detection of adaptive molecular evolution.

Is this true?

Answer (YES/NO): NO